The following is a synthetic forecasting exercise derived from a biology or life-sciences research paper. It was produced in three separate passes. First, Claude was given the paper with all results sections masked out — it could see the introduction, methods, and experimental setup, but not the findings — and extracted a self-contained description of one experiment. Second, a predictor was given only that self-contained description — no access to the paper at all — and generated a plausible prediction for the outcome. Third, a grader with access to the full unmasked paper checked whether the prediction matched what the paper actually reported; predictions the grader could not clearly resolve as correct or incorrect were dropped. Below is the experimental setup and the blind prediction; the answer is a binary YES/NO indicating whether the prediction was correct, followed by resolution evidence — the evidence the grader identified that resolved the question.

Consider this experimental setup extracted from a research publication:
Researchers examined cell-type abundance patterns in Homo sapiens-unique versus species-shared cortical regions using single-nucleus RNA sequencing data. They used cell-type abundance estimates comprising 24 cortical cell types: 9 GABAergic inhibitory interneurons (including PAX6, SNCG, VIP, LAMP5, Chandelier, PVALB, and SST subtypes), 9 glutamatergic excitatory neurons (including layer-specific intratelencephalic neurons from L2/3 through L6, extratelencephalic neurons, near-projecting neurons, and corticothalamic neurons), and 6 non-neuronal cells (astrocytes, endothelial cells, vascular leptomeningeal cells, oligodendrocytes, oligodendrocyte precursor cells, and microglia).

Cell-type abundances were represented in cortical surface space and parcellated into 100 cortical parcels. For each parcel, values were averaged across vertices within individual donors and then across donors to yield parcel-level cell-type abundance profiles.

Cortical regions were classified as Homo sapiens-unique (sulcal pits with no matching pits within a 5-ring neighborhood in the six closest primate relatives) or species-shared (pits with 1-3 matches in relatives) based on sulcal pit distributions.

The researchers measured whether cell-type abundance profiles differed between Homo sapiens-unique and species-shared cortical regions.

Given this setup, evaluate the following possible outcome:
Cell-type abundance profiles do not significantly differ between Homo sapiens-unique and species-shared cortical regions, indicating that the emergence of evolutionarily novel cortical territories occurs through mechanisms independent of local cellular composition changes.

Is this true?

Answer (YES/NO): NO